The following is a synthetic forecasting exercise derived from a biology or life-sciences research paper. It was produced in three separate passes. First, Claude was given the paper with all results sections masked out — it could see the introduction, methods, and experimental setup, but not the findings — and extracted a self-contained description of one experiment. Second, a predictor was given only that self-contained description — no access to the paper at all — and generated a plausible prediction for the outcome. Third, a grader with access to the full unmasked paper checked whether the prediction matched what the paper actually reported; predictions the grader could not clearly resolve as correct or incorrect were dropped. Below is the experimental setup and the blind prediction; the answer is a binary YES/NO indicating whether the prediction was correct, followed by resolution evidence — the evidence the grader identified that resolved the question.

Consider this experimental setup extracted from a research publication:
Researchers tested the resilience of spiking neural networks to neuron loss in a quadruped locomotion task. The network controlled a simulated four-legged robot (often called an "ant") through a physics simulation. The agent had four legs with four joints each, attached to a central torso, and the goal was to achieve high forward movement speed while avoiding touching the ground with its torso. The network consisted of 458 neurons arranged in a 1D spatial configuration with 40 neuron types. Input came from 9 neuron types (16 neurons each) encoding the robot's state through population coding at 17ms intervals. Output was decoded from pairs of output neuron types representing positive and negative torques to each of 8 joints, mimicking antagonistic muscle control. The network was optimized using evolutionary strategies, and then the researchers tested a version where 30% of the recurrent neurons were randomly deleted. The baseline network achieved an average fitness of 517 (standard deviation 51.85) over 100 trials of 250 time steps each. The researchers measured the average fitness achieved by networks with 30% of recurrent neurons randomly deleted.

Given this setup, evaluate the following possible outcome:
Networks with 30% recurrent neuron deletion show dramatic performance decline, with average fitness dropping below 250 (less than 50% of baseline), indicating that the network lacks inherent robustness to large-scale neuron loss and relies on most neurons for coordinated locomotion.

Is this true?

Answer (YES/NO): NO